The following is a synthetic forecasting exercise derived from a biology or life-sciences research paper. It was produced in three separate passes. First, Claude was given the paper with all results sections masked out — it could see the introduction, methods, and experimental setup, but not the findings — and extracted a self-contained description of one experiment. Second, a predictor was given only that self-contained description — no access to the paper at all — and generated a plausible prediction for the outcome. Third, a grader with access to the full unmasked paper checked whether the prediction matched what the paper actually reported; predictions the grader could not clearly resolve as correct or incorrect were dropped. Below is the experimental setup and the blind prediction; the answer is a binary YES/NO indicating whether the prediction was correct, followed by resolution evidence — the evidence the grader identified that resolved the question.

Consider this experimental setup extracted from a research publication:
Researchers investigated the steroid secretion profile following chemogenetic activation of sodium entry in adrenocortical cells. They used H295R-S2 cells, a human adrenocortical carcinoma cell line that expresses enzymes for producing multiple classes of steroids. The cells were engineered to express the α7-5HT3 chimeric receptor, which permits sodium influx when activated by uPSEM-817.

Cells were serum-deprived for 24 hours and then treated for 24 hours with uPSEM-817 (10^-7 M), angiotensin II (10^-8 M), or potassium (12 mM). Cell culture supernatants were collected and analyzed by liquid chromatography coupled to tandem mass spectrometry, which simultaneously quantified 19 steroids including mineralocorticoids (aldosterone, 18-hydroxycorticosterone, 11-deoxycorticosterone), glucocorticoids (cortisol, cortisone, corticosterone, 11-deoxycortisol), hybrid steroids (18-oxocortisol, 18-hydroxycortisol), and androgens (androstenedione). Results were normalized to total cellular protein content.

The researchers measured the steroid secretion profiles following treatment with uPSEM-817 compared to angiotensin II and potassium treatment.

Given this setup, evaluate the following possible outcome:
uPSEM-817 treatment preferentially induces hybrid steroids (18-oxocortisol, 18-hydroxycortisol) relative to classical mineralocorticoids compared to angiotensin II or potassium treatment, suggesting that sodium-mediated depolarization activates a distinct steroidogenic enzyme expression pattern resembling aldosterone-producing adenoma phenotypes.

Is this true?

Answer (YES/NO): NO